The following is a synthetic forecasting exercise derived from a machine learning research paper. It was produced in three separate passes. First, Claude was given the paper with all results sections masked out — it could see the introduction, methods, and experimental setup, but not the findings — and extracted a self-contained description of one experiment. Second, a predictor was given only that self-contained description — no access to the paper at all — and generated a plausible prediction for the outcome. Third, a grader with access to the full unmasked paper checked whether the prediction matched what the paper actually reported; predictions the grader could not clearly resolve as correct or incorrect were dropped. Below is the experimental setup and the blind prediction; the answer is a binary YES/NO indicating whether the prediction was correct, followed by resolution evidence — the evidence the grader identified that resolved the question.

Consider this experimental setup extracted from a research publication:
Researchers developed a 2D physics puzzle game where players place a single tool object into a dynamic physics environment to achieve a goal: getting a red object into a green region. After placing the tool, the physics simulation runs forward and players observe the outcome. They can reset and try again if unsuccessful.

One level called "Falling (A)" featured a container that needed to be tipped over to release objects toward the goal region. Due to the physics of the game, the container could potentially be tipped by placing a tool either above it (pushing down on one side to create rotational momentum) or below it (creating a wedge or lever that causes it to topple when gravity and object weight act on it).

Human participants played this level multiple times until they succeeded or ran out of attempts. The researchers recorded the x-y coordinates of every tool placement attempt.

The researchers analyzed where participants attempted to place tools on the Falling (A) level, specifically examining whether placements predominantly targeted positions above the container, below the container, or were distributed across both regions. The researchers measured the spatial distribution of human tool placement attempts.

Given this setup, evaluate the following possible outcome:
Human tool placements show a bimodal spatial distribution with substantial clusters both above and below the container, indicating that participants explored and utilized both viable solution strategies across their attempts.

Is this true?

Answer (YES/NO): NO